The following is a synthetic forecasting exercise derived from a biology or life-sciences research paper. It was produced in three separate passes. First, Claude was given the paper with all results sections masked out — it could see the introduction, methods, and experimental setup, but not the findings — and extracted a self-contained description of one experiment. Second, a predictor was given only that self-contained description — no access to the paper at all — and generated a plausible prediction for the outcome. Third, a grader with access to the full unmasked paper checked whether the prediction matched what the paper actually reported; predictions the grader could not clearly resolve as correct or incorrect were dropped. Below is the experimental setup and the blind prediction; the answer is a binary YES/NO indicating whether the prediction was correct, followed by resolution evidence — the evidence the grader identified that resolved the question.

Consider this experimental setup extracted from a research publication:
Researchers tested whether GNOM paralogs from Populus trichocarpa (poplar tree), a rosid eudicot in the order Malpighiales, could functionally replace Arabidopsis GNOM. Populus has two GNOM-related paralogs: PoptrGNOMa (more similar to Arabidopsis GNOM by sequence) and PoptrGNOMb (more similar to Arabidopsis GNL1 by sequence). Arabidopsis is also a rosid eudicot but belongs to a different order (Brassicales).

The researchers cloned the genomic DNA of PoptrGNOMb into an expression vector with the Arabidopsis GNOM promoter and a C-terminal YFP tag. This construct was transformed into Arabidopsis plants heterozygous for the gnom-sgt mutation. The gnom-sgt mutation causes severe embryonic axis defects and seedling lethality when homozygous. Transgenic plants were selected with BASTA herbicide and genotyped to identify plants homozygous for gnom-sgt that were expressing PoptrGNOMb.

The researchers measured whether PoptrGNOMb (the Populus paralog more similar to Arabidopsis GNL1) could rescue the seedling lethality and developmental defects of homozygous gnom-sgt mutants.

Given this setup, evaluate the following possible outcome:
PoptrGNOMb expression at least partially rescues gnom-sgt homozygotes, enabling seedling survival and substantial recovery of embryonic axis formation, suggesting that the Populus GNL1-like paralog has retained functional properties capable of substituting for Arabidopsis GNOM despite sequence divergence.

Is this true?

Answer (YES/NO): YES